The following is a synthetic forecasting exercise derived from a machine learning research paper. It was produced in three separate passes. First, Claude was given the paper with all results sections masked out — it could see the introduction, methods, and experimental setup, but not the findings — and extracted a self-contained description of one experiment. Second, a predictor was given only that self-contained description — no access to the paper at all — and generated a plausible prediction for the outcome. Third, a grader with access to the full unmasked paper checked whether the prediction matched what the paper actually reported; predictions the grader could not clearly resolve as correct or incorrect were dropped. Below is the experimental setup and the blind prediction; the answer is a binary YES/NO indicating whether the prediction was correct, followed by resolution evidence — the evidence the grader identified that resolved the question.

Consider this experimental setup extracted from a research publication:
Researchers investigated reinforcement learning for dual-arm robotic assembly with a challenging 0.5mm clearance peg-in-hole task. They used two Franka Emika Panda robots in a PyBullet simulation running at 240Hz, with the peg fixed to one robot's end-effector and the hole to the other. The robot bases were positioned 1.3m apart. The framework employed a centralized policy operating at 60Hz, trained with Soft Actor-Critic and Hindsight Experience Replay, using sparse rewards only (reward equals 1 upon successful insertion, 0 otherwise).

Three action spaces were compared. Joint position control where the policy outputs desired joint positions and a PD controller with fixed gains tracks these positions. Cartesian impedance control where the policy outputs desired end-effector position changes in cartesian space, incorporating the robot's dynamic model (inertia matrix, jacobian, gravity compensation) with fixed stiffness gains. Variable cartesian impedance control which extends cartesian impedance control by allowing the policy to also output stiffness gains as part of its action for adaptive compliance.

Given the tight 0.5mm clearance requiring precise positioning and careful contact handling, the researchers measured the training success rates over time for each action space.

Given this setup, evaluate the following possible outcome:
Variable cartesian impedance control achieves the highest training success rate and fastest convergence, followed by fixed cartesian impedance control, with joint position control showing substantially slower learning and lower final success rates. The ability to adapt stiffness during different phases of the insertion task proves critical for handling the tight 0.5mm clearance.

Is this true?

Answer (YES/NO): NO